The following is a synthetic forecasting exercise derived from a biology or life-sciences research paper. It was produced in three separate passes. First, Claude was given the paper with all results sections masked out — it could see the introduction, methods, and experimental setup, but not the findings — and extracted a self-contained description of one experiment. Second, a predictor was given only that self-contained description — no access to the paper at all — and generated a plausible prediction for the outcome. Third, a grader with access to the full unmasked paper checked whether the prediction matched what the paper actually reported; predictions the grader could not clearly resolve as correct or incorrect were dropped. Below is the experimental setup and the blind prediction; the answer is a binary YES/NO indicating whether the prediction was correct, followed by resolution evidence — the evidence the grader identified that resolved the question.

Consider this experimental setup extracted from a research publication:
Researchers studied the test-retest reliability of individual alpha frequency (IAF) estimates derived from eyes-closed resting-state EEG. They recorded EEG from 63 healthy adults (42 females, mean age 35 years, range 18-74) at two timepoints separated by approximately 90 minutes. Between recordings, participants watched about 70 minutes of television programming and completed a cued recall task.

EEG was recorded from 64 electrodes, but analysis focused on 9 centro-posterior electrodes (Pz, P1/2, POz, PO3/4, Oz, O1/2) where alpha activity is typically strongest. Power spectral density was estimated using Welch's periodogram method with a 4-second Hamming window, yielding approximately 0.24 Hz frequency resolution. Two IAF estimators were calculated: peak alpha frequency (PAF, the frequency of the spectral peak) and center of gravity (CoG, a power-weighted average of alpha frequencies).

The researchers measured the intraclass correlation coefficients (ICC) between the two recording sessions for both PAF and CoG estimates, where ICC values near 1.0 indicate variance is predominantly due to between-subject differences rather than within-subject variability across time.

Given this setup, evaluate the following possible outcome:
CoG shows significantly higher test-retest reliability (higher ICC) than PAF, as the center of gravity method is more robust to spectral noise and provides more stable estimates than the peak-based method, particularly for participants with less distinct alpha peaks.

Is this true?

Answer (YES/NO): NO